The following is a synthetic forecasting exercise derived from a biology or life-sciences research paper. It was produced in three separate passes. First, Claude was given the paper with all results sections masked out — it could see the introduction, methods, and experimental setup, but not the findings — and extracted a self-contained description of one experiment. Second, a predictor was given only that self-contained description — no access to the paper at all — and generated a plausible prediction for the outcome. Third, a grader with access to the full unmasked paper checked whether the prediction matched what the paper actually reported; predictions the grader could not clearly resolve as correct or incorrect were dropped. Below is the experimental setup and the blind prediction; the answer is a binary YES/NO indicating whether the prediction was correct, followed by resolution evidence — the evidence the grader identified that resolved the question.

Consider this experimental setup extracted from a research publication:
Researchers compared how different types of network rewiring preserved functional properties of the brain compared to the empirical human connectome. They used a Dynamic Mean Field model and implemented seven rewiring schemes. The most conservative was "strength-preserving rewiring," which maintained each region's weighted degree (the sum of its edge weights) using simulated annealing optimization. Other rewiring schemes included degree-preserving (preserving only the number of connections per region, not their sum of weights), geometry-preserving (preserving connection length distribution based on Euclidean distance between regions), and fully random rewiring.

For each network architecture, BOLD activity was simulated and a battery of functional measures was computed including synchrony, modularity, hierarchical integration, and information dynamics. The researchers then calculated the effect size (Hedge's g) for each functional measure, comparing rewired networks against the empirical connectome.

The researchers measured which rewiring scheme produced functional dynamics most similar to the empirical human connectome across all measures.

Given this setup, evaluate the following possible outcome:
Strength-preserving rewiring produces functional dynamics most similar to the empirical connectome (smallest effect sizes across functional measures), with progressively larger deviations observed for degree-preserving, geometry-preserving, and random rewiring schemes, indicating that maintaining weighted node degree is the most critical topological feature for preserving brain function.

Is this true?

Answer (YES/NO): YES